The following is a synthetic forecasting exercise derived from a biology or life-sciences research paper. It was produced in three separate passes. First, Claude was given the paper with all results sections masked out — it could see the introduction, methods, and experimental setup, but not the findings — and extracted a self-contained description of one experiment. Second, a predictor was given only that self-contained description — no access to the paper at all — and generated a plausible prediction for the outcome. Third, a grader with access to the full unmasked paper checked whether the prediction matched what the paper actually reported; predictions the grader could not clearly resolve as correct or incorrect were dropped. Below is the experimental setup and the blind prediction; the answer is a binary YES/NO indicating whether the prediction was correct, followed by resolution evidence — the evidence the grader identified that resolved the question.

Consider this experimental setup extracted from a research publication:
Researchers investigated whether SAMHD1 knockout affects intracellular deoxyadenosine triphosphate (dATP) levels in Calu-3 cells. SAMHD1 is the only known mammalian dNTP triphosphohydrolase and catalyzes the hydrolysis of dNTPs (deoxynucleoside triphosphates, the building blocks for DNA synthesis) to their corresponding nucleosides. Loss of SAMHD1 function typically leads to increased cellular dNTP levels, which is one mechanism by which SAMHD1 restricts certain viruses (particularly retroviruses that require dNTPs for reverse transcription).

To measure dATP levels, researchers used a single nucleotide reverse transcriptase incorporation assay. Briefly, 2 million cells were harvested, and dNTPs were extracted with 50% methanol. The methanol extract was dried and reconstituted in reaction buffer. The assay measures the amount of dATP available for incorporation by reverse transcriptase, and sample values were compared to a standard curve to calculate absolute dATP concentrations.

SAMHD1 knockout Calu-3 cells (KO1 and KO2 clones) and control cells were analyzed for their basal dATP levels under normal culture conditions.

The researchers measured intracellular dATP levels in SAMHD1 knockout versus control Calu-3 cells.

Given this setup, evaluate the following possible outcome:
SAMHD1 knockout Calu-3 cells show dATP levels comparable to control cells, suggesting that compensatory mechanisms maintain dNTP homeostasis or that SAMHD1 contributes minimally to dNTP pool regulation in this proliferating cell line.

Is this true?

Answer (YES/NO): NO